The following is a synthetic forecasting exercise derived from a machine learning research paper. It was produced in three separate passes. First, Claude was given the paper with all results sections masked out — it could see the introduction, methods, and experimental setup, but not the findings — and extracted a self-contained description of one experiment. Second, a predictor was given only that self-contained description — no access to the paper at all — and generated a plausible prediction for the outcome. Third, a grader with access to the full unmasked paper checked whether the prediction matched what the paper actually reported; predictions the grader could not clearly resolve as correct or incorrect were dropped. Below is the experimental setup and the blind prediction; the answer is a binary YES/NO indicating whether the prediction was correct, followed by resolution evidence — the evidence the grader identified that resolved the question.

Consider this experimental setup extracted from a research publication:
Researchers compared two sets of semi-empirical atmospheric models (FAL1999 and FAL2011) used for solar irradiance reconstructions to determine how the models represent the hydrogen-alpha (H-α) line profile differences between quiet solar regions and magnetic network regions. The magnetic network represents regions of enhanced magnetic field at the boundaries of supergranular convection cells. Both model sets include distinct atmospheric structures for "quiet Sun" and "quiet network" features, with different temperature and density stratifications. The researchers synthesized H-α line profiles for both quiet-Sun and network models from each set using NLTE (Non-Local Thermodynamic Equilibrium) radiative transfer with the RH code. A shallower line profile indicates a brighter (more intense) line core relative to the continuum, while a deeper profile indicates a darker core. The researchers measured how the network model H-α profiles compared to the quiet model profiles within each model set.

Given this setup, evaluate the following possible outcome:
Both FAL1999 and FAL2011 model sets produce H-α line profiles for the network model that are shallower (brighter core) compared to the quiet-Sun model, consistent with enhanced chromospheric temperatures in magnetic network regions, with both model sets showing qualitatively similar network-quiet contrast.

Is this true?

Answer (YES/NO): NO